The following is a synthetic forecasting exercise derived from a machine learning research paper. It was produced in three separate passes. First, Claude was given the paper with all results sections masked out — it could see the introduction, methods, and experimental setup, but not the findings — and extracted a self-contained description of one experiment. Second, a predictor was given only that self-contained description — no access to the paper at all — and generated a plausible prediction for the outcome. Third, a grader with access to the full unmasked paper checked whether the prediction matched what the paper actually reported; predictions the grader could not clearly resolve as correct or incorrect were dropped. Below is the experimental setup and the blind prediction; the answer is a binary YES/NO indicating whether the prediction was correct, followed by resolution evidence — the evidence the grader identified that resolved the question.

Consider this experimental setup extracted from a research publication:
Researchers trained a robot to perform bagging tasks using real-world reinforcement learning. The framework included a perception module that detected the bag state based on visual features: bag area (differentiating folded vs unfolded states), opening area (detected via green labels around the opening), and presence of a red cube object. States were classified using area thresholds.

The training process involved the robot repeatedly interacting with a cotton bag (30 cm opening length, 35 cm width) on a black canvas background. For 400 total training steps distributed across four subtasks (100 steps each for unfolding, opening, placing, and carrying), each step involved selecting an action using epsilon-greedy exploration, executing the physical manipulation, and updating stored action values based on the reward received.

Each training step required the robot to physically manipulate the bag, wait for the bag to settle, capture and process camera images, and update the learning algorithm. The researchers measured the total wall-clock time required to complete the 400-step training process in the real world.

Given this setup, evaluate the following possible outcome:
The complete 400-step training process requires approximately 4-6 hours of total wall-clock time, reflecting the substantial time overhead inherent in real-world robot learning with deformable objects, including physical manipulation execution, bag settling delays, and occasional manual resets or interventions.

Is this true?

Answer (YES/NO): NO